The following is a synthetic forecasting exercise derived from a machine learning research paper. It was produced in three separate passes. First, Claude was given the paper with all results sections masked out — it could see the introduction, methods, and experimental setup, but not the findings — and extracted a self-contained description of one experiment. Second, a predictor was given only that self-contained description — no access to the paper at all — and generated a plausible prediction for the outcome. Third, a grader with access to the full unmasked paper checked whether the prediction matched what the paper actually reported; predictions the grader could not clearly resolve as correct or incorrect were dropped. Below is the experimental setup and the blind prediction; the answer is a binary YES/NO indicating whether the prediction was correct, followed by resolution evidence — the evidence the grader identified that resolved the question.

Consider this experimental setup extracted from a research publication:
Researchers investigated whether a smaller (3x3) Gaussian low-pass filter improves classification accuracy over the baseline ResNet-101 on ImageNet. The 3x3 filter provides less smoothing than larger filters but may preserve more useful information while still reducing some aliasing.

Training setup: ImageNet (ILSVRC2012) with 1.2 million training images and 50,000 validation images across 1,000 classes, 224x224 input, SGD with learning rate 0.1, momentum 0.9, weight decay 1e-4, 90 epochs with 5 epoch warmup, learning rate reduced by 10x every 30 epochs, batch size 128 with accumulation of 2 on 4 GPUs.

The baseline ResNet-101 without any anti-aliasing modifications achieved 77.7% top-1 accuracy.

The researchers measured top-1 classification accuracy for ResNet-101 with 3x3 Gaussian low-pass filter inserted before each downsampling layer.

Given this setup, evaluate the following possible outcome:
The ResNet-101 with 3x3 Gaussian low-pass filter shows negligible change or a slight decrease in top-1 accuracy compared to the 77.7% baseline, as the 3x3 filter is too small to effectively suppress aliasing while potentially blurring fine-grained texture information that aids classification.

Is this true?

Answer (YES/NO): NO